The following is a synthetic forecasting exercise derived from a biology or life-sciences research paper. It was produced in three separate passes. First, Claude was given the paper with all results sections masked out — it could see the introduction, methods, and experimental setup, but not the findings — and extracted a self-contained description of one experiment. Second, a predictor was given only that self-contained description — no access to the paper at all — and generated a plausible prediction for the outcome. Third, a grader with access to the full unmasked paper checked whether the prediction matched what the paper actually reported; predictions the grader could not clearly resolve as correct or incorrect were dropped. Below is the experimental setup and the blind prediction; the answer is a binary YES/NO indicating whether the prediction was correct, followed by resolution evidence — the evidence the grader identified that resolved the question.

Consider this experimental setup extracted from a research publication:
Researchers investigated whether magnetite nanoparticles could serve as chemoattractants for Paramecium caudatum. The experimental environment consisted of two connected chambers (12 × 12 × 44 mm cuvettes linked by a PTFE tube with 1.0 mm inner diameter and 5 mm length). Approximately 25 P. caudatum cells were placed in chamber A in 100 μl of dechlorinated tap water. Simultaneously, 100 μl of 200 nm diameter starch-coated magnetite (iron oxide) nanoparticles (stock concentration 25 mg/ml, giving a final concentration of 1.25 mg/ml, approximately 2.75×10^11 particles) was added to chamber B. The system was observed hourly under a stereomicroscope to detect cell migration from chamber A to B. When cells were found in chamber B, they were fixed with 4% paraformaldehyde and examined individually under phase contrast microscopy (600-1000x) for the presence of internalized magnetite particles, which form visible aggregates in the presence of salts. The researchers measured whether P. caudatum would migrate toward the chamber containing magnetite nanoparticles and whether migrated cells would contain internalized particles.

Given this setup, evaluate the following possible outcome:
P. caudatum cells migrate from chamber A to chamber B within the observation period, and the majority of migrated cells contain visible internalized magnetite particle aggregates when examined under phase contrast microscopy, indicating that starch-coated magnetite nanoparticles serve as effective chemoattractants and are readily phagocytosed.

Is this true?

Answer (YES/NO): NO